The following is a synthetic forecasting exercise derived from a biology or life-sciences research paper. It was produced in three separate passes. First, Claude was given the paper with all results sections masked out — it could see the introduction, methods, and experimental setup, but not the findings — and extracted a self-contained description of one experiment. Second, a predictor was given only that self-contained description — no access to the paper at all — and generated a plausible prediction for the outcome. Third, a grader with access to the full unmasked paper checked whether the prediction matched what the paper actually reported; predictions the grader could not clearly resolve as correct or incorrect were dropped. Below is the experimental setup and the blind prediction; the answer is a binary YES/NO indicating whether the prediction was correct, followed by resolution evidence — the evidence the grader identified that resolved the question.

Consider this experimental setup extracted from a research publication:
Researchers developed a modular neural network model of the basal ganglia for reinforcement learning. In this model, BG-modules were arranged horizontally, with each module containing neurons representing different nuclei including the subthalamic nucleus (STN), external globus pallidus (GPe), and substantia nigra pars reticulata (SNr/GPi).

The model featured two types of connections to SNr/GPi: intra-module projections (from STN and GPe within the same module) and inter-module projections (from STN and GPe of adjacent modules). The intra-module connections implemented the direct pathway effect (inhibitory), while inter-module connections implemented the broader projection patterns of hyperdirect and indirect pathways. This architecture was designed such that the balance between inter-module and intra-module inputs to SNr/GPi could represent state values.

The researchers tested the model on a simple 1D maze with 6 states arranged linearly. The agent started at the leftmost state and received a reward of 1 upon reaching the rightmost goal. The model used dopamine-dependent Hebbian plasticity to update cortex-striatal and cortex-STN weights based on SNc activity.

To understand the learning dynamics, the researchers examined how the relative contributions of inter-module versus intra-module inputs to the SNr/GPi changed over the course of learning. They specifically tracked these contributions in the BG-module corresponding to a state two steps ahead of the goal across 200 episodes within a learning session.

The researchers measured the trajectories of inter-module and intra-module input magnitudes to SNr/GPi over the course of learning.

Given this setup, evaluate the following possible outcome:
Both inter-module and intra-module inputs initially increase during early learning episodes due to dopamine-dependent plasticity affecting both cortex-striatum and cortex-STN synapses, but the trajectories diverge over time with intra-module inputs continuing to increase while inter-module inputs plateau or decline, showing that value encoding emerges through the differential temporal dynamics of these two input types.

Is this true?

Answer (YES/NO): NO